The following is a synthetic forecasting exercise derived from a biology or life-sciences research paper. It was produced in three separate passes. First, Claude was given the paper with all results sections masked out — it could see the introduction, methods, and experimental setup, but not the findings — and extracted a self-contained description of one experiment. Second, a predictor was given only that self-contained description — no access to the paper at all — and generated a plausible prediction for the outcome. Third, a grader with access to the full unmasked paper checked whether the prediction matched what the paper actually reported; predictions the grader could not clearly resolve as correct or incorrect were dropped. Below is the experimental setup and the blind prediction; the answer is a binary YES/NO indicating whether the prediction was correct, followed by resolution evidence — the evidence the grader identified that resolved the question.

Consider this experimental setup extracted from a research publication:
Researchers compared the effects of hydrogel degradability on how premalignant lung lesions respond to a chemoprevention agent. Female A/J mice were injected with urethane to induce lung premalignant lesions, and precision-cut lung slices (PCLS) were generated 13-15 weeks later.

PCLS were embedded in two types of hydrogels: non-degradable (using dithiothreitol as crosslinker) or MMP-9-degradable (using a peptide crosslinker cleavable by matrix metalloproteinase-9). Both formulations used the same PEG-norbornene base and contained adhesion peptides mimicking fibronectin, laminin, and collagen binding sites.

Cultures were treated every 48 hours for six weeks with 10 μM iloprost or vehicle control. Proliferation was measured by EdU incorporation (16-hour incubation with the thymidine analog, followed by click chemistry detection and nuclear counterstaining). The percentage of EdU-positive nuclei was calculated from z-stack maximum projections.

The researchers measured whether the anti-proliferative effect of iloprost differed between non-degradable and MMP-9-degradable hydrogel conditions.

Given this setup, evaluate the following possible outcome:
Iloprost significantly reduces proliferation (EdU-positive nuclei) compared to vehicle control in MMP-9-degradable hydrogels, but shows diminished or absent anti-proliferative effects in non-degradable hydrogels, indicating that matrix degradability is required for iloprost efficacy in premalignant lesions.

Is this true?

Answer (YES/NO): NO